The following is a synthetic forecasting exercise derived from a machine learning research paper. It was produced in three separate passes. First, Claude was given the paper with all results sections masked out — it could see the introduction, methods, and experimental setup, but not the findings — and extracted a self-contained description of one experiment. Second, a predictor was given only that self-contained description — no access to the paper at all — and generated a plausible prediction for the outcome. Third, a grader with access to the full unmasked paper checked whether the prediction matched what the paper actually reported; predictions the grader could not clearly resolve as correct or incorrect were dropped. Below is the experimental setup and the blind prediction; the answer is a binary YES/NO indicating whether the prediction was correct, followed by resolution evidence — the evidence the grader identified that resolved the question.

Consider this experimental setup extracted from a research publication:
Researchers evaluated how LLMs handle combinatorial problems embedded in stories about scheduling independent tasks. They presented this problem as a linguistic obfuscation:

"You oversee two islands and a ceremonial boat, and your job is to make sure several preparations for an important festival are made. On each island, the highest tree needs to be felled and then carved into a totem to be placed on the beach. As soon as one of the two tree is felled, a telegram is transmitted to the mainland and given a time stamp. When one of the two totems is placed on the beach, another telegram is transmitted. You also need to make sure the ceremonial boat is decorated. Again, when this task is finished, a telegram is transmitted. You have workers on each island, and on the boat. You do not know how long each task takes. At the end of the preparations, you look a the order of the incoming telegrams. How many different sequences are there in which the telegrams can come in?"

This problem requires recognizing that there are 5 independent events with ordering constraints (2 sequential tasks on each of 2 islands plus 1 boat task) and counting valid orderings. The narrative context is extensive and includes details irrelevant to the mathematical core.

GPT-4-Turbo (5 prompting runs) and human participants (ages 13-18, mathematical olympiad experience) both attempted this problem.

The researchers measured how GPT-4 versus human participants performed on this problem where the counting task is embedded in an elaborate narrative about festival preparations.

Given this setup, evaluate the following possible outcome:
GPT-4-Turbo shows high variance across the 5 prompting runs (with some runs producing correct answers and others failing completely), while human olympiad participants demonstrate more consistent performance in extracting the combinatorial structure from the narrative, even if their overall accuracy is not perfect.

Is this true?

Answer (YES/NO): NO